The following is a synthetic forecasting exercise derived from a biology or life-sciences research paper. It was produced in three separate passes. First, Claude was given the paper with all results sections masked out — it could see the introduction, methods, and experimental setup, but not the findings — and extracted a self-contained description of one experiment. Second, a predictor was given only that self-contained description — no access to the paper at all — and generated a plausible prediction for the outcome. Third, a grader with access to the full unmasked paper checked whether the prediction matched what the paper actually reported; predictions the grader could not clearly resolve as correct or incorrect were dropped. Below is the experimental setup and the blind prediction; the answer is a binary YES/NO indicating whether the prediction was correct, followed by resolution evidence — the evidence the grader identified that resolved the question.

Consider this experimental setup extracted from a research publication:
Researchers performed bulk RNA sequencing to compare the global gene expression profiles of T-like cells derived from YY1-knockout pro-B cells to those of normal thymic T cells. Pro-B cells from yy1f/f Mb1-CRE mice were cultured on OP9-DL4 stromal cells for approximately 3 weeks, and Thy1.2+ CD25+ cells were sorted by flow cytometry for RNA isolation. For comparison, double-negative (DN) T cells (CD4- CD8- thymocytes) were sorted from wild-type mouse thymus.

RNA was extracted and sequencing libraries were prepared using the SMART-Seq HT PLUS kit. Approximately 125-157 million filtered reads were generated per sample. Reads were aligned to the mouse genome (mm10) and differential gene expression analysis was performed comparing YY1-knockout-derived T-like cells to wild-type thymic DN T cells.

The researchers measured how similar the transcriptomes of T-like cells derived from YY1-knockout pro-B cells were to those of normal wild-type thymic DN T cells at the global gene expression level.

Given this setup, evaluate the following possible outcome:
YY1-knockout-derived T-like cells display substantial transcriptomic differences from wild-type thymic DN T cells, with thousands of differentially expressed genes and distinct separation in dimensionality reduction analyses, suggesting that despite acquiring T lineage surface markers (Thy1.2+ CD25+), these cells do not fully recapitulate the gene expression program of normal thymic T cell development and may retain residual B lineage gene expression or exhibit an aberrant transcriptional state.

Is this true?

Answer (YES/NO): NO